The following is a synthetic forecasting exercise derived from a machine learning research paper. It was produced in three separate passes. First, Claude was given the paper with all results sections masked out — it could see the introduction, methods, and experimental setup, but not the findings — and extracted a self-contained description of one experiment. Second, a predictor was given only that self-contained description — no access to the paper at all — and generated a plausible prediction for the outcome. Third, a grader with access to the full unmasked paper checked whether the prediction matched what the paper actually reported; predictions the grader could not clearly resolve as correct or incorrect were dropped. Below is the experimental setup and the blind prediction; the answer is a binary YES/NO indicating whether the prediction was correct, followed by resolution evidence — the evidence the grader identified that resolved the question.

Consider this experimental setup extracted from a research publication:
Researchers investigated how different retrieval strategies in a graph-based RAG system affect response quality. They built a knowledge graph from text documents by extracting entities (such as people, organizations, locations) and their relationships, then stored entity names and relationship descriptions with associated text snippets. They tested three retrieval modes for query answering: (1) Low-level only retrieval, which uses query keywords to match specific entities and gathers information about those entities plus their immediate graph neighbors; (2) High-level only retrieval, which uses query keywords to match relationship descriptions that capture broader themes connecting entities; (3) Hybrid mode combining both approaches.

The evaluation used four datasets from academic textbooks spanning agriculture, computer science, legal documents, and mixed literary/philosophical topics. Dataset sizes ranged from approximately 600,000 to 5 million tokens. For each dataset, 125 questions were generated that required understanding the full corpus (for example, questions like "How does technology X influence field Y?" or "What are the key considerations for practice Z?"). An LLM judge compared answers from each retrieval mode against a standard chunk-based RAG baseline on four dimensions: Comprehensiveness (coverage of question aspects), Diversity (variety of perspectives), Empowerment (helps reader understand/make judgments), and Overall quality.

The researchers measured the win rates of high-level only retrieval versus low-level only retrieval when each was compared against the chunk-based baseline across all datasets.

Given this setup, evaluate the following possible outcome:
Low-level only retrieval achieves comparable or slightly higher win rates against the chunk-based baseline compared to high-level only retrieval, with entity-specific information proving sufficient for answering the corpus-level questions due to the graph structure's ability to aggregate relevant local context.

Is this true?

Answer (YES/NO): NO